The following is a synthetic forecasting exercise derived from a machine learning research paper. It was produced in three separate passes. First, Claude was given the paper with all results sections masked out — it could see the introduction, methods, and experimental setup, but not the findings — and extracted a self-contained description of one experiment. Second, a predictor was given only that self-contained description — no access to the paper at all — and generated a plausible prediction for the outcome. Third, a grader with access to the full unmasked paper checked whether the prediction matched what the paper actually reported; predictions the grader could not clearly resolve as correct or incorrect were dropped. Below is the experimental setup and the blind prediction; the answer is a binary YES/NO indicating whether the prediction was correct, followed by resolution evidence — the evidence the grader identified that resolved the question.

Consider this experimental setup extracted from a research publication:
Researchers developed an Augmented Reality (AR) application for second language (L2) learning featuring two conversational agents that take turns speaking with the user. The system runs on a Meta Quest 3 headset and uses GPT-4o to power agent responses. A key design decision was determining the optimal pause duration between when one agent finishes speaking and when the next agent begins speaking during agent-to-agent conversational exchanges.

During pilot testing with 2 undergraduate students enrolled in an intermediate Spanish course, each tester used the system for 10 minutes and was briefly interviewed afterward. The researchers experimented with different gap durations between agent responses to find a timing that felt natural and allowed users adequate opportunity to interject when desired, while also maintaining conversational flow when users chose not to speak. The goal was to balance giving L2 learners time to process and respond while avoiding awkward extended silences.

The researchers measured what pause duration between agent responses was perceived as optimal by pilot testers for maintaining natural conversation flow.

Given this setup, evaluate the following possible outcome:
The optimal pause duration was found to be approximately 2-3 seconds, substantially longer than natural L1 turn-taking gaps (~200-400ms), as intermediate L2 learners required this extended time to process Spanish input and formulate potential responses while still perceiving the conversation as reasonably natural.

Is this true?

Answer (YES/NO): YES